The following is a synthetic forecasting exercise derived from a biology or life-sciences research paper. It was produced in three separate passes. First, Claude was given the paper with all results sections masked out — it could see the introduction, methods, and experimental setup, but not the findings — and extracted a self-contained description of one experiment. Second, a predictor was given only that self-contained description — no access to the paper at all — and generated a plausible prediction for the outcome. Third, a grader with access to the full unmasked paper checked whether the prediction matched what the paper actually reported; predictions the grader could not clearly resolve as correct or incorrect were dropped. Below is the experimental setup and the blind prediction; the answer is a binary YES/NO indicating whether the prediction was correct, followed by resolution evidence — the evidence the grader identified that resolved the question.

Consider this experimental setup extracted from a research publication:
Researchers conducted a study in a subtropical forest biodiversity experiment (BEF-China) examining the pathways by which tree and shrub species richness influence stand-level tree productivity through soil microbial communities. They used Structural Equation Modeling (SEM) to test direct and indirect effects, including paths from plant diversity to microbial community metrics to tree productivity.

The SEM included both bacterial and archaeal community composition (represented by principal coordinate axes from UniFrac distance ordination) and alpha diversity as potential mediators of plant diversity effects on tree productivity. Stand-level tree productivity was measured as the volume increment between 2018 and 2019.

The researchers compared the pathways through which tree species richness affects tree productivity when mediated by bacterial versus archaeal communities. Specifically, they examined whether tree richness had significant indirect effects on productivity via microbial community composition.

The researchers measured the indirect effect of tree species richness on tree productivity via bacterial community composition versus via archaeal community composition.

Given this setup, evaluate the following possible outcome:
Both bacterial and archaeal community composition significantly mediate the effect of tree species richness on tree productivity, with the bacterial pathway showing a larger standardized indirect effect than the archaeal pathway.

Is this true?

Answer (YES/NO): NO